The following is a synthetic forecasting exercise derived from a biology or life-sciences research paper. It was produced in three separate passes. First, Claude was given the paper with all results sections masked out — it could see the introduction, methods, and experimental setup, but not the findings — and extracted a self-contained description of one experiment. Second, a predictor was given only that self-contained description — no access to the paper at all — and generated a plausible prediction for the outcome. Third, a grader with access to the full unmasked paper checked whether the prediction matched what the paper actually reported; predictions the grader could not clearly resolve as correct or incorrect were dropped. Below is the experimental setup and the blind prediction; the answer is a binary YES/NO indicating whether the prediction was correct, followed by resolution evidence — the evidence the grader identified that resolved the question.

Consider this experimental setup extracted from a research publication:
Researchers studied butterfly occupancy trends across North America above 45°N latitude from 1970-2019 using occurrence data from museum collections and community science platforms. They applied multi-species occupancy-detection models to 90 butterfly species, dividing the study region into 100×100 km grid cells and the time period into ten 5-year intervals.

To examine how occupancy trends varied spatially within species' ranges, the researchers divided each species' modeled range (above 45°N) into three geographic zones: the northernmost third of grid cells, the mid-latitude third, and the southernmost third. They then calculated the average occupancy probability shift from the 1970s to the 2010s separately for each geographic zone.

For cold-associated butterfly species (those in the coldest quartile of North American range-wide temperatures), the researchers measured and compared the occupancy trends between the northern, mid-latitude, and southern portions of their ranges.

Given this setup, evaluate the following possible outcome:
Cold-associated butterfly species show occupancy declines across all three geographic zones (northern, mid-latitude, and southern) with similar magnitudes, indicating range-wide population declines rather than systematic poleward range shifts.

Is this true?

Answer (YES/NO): NO